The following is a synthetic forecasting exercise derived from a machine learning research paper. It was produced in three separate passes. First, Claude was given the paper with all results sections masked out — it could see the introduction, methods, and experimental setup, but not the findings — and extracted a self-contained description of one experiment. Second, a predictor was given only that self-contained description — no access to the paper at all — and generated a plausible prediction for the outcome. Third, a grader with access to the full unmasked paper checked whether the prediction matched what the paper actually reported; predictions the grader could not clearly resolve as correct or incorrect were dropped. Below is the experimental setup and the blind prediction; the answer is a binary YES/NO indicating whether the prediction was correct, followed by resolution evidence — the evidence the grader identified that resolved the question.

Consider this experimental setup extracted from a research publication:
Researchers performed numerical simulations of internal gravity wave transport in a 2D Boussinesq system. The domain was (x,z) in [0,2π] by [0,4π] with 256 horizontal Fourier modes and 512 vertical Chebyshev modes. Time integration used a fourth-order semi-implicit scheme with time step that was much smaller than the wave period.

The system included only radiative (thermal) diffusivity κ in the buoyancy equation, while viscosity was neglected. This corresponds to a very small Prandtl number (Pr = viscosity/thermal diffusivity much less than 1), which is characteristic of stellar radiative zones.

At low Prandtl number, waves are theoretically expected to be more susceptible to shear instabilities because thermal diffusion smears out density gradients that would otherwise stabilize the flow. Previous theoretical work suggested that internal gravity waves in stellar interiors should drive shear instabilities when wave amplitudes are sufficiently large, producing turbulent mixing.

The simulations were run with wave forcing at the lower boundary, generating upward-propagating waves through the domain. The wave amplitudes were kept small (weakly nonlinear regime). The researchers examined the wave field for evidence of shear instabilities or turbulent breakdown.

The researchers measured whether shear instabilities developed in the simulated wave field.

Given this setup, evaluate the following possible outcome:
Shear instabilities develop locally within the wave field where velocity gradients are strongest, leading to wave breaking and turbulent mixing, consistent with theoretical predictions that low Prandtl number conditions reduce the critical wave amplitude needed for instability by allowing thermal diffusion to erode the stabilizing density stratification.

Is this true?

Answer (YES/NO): NO